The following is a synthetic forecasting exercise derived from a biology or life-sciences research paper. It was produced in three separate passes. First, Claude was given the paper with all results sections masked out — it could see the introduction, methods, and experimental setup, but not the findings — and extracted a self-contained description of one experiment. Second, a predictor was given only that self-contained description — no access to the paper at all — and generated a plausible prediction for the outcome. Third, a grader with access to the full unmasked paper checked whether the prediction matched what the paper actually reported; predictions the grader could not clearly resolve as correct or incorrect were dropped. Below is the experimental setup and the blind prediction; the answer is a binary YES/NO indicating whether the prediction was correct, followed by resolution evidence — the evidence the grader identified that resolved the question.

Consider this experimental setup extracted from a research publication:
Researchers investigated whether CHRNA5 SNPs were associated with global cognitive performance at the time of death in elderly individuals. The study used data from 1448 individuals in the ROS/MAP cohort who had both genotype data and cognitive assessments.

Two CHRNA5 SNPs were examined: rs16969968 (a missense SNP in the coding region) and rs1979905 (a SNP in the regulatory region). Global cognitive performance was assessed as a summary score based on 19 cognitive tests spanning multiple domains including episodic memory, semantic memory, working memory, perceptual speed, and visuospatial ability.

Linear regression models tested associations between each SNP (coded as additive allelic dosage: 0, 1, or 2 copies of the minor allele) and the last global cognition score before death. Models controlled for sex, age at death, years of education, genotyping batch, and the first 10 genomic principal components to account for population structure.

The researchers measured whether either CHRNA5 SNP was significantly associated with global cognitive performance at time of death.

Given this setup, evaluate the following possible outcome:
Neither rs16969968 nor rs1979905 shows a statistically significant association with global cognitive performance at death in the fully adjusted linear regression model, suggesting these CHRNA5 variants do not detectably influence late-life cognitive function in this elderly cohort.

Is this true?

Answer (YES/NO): YES